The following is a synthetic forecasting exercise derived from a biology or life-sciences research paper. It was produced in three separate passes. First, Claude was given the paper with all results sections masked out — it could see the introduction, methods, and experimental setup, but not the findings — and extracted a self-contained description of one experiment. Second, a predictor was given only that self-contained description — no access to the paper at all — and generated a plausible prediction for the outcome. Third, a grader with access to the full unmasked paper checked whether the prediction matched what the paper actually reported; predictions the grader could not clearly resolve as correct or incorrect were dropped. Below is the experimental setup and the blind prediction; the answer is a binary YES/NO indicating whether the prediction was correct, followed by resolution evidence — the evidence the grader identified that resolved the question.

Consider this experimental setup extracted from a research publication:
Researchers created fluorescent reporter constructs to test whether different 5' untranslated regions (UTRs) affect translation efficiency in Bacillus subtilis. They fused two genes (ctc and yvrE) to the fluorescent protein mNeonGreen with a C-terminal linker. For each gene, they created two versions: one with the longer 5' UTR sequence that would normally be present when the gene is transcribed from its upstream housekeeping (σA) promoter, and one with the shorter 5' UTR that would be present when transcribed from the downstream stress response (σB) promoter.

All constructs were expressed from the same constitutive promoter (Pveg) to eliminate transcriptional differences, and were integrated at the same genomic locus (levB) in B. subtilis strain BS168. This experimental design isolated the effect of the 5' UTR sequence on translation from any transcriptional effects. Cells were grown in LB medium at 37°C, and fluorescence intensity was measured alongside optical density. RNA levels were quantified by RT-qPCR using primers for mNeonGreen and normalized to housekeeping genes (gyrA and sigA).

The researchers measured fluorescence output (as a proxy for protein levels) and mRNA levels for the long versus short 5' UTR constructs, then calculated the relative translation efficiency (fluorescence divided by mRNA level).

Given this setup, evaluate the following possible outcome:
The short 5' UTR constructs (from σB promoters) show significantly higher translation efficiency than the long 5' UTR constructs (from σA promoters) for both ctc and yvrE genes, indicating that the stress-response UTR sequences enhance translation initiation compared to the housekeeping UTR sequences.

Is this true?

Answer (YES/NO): YES